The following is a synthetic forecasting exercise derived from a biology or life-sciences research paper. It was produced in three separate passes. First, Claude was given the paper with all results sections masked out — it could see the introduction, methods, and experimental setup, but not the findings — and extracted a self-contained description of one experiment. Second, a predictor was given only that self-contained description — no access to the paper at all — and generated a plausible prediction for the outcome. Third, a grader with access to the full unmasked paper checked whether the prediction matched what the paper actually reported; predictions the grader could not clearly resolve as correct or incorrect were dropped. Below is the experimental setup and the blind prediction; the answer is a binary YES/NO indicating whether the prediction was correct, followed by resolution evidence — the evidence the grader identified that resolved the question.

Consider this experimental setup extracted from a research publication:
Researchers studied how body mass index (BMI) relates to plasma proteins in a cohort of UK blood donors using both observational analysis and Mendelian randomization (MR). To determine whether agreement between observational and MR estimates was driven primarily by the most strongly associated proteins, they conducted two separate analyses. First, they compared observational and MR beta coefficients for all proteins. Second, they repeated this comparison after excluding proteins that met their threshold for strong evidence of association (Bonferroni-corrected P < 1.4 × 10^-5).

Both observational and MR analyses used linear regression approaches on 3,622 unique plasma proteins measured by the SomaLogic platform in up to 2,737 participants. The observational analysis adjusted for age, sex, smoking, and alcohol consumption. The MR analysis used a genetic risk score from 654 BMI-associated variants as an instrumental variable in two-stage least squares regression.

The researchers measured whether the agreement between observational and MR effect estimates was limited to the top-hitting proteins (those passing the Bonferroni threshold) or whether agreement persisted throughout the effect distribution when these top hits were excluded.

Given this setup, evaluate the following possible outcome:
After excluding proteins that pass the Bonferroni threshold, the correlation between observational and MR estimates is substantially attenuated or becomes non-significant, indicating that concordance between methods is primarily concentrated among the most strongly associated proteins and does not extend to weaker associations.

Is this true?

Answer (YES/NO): NO